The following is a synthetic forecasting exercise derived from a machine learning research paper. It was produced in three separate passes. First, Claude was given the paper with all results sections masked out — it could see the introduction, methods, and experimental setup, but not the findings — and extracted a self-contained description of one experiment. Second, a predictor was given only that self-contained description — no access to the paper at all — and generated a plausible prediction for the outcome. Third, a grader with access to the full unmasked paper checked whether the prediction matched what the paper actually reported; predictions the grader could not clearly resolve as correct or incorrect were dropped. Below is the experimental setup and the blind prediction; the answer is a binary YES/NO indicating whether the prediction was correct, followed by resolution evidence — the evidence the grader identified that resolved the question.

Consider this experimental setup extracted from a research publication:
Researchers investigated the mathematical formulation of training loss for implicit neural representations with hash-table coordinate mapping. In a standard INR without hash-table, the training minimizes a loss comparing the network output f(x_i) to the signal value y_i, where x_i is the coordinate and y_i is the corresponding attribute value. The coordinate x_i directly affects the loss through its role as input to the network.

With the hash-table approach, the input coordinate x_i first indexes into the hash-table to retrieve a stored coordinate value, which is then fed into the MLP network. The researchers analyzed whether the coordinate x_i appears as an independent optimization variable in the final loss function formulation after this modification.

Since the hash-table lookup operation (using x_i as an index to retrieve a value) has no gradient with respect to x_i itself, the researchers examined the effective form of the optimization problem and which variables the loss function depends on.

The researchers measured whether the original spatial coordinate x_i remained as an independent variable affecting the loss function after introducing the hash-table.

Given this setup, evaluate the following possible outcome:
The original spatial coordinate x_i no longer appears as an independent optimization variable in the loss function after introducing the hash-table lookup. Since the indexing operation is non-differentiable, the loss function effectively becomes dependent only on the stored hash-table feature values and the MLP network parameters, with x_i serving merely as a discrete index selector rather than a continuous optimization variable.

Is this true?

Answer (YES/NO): YES